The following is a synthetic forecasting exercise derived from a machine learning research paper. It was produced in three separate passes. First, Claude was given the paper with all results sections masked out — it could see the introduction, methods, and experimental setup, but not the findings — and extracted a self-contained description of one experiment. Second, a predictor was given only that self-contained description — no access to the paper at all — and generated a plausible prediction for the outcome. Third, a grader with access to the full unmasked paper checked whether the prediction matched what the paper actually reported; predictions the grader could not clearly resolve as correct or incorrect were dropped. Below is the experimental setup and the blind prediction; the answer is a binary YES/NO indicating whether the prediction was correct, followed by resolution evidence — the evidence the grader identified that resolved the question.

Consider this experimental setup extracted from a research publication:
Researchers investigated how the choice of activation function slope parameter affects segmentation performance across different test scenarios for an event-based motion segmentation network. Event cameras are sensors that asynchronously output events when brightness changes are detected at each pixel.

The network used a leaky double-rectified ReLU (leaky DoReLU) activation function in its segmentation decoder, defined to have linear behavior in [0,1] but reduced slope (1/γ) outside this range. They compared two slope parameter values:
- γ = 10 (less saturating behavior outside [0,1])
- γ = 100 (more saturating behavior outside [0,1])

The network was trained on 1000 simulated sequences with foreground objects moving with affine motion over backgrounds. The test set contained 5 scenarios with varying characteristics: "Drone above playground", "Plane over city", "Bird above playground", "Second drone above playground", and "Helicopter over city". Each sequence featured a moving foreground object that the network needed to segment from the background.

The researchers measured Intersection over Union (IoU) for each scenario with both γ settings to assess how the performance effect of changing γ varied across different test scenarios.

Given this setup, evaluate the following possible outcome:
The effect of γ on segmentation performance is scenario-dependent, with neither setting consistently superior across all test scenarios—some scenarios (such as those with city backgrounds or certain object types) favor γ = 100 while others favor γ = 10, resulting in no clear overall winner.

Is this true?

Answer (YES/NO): NO